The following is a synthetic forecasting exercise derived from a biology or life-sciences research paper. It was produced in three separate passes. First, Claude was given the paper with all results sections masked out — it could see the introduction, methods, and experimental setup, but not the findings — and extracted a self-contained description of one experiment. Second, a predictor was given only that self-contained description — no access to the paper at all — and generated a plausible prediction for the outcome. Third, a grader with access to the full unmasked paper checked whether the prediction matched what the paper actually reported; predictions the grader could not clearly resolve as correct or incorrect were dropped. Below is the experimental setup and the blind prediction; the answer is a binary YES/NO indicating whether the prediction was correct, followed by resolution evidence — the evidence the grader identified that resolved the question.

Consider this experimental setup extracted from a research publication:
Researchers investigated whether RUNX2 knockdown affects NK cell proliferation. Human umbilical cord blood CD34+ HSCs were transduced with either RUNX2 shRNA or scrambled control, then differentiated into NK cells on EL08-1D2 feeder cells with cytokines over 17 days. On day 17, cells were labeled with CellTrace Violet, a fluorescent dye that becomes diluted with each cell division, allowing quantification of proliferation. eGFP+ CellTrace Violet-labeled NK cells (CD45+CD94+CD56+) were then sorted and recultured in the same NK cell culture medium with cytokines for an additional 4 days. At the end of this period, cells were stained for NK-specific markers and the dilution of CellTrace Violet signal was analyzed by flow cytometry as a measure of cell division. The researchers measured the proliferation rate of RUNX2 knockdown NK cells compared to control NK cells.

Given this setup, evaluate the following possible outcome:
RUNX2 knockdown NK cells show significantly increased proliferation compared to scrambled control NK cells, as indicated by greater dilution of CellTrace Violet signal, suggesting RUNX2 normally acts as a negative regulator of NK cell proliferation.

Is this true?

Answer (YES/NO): YES